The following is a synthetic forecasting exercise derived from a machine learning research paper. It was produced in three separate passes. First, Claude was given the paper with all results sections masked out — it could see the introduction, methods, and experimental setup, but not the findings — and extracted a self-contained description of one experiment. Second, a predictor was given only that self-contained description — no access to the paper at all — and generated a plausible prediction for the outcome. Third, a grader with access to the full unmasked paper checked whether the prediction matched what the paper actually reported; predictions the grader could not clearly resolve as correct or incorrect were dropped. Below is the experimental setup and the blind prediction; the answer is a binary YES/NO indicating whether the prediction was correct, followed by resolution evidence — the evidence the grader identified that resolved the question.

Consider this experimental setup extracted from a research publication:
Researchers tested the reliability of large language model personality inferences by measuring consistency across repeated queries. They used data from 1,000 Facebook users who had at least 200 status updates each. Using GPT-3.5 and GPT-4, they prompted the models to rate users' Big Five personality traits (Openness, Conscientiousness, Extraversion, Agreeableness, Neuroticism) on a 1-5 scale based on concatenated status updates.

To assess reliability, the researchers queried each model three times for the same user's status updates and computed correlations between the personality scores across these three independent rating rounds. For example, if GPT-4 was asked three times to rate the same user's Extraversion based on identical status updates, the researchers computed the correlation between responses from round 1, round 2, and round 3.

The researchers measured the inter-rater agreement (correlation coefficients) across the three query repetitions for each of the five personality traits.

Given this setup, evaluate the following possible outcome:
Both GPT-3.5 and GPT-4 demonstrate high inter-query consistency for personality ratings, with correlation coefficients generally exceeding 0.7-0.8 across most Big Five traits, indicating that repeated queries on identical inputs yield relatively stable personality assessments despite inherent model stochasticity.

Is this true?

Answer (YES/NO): YES